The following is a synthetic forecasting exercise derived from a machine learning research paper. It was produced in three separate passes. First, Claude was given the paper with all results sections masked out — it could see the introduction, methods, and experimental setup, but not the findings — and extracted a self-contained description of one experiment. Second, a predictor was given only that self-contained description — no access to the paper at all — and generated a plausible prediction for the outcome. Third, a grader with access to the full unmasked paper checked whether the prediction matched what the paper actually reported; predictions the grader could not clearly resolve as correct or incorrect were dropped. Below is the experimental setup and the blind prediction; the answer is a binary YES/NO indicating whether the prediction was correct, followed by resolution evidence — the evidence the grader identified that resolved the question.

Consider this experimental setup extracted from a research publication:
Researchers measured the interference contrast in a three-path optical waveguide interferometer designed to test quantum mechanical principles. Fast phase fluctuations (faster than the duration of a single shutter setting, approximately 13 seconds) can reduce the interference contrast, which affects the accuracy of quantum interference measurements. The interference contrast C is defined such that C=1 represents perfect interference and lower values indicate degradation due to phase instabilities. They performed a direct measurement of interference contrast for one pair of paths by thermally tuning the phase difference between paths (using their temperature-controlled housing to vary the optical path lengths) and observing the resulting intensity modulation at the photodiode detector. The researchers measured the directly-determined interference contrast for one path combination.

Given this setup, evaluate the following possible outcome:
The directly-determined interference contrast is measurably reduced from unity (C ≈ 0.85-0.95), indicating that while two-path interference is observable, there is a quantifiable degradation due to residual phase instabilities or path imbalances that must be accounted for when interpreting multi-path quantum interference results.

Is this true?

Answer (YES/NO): NO